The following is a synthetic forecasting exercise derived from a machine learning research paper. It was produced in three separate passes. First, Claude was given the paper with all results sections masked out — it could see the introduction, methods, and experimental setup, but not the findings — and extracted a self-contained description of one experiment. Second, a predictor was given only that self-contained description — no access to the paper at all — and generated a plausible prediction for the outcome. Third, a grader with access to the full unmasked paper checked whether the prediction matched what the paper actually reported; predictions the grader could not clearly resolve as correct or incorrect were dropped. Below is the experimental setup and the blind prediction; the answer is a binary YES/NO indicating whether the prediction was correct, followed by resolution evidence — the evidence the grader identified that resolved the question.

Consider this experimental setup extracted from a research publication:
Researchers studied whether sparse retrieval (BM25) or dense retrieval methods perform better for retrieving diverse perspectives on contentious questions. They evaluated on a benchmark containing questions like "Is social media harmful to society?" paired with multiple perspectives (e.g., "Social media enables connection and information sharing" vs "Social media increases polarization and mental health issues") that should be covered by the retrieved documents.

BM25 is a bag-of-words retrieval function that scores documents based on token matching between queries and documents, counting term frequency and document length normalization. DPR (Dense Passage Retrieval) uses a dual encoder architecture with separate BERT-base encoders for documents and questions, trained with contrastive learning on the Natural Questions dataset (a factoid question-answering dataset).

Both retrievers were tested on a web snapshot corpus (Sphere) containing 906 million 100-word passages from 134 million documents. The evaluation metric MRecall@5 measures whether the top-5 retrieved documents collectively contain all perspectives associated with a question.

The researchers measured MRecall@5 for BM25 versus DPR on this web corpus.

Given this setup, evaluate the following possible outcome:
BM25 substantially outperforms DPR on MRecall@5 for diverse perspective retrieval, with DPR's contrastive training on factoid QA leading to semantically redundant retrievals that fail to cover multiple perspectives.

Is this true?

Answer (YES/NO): NO